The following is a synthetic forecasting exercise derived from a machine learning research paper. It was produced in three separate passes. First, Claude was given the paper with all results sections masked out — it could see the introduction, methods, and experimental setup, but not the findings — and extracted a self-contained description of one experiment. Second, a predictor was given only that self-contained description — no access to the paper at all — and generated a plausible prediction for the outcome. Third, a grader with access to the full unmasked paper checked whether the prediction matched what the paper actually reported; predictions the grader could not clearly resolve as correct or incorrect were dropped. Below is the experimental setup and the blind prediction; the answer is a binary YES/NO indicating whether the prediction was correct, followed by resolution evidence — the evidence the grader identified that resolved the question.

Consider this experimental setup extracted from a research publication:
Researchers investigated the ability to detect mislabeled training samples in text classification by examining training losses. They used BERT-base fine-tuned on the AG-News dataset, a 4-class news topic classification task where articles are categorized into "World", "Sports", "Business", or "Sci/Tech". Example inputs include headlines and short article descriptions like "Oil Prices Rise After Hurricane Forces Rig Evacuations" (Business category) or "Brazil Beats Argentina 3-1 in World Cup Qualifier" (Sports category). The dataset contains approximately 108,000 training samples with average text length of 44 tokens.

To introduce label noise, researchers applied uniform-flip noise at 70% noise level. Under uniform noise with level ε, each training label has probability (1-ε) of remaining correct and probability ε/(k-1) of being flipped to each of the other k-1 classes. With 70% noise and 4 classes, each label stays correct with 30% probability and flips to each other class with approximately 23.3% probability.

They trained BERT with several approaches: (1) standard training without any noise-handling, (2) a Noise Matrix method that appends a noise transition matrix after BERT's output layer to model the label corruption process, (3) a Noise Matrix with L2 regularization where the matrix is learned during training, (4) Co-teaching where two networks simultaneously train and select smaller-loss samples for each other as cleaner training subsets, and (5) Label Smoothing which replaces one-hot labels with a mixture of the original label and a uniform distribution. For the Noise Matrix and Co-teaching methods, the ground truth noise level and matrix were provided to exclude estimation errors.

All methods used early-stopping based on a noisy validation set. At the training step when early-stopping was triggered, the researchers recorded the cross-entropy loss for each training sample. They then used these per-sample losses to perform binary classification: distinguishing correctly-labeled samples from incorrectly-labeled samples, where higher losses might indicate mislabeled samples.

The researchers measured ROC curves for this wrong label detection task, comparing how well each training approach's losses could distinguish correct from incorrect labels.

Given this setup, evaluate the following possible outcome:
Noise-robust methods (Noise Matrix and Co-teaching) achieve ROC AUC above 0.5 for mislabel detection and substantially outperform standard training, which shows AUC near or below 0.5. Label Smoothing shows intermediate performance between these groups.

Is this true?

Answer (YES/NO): NO